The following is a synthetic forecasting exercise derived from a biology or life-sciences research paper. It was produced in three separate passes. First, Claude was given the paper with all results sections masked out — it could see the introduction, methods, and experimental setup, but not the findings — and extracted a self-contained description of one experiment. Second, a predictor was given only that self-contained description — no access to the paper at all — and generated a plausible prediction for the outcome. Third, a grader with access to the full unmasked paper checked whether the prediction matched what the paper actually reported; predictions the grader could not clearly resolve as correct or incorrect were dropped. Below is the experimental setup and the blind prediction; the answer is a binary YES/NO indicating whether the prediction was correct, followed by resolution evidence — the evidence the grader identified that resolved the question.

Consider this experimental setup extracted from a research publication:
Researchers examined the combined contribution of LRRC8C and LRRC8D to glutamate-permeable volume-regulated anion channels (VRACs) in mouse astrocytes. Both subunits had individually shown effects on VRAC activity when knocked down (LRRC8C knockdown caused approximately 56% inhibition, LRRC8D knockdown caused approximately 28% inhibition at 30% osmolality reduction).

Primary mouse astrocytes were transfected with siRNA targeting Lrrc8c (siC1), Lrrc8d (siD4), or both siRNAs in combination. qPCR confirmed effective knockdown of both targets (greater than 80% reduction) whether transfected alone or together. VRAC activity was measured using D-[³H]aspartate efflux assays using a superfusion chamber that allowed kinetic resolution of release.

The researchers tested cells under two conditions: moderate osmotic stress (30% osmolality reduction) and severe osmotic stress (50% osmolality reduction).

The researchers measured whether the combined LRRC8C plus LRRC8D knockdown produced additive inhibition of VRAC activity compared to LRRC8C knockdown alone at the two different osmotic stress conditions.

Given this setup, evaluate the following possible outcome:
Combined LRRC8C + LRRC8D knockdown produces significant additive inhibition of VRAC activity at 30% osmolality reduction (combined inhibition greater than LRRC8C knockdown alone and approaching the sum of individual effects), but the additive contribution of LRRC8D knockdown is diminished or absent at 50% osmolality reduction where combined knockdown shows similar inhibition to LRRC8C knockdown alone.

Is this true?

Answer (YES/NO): NO